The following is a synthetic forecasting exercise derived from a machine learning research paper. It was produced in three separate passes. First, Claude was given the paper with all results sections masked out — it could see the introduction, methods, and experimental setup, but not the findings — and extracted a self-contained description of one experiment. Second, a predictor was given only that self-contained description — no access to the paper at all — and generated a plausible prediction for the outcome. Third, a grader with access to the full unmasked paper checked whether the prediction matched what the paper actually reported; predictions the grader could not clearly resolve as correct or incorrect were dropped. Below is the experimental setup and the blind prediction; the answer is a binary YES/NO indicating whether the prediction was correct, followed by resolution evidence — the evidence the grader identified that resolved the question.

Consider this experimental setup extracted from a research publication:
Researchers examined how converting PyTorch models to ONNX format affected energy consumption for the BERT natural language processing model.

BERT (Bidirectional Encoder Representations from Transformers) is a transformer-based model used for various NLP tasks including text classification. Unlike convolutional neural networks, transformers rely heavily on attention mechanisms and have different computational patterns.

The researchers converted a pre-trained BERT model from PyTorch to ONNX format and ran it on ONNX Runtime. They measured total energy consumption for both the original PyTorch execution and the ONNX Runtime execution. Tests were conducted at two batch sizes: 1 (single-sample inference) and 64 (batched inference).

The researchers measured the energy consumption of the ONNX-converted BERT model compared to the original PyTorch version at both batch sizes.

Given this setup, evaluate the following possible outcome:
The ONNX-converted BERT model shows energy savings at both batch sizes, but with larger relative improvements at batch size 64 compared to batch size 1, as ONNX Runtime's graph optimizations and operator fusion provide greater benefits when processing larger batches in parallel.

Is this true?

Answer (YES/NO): NO